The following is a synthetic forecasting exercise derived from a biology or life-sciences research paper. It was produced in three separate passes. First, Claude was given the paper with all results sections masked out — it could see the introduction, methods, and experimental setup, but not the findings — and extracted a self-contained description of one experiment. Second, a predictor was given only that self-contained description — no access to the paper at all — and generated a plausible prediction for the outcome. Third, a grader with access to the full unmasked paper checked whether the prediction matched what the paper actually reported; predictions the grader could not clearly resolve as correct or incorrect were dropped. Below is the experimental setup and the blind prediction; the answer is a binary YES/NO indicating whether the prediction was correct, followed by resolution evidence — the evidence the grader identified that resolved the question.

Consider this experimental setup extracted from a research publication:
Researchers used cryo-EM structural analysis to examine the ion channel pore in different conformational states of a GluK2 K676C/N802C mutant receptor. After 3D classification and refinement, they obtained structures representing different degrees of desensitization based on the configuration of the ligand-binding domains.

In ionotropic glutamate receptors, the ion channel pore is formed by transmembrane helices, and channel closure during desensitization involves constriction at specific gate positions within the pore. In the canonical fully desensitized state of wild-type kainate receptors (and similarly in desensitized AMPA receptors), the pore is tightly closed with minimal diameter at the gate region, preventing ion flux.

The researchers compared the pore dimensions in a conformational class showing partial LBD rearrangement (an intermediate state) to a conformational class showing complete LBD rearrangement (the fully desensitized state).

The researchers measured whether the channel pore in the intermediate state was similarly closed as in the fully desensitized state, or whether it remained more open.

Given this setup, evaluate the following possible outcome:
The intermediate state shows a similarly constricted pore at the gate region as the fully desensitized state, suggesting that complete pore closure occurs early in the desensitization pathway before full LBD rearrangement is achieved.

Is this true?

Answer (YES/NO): NO